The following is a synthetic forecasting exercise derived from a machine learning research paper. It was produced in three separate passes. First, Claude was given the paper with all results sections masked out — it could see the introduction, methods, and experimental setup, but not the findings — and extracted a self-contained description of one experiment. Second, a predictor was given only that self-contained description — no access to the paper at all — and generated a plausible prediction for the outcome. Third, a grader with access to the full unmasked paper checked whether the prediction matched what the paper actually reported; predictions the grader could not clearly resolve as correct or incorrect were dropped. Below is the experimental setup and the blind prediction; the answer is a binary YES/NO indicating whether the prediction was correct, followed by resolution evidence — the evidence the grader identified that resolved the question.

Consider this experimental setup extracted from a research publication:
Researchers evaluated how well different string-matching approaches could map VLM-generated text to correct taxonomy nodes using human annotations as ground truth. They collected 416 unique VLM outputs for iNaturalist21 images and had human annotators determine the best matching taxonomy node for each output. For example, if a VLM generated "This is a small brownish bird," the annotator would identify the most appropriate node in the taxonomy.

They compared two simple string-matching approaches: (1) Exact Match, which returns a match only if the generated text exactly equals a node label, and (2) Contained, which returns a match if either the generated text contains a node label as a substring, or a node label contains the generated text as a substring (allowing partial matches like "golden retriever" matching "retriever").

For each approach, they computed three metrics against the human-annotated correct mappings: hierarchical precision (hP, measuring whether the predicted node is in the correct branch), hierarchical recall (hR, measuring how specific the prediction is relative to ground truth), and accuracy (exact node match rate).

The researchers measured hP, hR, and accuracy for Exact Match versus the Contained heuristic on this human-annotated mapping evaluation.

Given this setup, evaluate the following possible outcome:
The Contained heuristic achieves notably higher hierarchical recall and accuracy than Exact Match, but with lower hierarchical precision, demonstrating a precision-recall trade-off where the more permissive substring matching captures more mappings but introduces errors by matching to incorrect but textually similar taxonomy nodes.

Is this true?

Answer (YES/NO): NO